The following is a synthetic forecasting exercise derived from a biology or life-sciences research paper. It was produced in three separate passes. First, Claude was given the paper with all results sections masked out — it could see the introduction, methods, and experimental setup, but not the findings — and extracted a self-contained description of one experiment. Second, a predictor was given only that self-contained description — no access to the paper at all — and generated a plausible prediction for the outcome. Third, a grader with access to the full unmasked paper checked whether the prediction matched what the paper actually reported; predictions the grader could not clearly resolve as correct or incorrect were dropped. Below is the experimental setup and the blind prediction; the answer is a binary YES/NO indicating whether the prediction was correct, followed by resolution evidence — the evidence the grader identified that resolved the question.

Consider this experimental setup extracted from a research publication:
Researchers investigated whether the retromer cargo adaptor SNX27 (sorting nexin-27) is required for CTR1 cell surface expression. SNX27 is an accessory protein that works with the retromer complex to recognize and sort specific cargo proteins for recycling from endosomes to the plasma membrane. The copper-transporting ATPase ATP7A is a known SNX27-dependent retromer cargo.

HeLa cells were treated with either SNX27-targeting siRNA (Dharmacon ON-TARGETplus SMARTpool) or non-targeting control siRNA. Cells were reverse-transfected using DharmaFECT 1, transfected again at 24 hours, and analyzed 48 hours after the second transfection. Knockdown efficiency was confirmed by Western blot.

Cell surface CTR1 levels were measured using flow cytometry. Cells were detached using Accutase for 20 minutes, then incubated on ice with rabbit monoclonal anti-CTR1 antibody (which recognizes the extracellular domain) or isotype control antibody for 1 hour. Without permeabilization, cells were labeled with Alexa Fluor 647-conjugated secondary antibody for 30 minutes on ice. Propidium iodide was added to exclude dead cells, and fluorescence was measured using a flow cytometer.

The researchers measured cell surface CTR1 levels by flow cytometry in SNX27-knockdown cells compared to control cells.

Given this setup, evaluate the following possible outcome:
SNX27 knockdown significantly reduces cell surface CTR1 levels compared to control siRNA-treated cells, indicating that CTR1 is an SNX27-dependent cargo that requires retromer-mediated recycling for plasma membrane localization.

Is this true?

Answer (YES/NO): NO